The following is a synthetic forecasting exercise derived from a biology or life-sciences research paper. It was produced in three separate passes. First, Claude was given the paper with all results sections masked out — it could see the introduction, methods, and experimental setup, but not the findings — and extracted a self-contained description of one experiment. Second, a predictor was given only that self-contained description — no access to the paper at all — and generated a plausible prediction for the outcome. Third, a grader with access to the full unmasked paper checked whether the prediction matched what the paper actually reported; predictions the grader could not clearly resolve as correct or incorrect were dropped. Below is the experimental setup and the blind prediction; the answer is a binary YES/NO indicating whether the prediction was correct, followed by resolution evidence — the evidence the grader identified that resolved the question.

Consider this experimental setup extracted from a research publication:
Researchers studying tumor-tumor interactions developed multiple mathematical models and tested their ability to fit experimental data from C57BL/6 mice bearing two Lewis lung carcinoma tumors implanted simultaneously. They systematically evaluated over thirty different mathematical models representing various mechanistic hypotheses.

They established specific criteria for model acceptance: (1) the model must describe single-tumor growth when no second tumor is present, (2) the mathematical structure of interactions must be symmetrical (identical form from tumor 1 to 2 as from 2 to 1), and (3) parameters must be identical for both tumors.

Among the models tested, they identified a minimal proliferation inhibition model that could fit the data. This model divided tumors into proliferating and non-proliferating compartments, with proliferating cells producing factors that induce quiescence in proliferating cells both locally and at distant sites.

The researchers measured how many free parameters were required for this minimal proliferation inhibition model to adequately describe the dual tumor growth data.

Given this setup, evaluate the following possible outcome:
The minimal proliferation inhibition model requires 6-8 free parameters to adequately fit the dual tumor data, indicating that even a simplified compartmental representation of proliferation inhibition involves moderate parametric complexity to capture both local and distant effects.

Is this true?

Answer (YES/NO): NO